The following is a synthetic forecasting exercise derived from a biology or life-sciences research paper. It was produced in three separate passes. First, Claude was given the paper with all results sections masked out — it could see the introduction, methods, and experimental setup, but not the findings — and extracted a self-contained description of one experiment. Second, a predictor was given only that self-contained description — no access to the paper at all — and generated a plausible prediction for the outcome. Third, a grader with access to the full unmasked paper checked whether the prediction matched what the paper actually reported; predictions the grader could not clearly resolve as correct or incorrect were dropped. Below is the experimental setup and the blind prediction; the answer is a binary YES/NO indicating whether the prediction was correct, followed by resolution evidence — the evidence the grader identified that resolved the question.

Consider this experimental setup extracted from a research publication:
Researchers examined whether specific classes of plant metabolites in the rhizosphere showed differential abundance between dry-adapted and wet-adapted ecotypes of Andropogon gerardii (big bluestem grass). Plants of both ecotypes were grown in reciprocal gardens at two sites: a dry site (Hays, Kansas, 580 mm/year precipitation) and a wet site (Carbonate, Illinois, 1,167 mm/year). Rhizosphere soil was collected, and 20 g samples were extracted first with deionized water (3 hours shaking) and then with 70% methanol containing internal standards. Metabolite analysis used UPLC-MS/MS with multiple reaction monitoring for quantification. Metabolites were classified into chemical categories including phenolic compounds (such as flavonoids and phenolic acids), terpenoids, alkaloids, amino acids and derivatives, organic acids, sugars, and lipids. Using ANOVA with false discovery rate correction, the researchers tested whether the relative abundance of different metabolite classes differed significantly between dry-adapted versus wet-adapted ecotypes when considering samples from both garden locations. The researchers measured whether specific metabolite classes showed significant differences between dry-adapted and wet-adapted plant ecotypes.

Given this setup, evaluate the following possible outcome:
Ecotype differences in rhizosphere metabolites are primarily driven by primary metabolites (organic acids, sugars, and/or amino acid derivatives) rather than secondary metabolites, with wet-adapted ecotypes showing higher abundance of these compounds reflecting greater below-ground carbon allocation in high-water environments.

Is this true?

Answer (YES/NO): NO